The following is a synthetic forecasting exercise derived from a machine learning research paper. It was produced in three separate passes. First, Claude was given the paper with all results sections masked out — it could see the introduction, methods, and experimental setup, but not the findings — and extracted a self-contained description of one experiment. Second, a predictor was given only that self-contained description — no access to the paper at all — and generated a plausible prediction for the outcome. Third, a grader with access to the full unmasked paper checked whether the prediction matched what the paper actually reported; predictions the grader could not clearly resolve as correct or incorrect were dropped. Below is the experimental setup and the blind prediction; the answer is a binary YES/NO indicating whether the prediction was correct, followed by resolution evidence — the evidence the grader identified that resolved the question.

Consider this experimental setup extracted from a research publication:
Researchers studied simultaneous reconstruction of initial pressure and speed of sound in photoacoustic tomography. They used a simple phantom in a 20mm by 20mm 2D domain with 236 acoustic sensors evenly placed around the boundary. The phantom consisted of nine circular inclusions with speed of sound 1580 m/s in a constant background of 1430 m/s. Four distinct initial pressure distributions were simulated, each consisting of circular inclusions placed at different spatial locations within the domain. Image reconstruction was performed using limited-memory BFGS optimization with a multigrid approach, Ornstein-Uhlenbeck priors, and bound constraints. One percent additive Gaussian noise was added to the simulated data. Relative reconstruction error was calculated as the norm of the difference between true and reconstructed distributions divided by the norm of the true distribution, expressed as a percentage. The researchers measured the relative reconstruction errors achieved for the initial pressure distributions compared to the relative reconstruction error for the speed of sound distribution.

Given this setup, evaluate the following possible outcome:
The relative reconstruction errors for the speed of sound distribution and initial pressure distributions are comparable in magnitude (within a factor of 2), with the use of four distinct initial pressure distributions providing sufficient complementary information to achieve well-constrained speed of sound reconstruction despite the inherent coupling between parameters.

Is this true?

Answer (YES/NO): NO